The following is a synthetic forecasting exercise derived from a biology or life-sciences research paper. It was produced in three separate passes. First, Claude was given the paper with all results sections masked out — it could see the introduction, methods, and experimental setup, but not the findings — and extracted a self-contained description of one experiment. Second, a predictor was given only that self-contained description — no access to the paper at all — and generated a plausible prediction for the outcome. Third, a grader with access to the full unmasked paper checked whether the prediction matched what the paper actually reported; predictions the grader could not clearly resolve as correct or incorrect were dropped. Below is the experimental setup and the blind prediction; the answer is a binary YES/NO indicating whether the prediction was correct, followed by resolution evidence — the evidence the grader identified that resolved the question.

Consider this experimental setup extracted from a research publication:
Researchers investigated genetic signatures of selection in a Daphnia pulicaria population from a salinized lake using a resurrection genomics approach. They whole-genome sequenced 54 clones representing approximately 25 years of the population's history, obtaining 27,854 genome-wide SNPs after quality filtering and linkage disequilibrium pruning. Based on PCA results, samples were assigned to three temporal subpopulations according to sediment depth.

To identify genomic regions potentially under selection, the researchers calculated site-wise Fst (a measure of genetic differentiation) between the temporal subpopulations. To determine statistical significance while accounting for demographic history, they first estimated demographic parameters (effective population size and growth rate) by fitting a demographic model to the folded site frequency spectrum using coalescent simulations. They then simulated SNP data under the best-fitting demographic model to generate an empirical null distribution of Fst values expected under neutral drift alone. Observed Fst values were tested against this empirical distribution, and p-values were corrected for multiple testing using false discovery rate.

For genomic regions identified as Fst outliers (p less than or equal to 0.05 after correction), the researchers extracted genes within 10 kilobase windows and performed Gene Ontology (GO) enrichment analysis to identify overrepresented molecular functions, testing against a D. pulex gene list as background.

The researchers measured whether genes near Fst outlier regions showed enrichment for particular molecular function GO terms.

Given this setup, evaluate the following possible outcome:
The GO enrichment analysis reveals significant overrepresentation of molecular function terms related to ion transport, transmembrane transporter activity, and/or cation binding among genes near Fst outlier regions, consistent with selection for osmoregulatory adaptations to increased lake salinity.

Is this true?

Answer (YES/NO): YES